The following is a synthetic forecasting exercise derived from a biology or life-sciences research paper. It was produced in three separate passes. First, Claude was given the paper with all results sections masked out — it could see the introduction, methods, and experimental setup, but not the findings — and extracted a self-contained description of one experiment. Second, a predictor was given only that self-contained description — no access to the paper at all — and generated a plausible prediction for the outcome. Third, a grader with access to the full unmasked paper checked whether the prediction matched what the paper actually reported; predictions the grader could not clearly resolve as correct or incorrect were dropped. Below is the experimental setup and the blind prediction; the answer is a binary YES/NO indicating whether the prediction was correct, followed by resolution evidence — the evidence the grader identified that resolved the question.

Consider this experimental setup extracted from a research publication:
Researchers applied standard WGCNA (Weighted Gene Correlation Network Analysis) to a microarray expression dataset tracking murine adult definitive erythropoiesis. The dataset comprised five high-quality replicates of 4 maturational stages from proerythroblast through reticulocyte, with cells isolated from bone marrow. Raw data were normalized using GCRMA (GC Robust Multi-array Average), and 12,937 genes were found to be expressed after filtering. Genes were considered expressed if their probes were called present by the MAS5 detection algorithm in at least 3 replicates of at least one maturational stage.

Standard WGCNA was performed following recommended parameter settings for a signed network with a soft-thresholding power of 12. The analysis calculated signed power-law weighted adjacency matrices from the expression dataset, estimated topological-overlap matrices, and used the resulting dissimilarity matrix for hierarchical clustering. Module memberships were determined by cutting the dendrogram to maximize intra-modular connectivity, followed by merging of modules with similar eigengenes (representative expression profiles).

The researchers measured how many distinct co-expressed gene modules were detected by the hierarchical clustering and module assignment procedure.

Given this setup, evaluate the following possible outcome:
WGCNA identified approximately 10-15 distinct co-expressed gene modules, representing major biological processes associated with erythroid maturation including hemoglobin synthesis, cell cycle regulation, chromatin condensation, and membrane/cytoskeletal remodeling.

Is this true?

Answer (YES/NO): NO